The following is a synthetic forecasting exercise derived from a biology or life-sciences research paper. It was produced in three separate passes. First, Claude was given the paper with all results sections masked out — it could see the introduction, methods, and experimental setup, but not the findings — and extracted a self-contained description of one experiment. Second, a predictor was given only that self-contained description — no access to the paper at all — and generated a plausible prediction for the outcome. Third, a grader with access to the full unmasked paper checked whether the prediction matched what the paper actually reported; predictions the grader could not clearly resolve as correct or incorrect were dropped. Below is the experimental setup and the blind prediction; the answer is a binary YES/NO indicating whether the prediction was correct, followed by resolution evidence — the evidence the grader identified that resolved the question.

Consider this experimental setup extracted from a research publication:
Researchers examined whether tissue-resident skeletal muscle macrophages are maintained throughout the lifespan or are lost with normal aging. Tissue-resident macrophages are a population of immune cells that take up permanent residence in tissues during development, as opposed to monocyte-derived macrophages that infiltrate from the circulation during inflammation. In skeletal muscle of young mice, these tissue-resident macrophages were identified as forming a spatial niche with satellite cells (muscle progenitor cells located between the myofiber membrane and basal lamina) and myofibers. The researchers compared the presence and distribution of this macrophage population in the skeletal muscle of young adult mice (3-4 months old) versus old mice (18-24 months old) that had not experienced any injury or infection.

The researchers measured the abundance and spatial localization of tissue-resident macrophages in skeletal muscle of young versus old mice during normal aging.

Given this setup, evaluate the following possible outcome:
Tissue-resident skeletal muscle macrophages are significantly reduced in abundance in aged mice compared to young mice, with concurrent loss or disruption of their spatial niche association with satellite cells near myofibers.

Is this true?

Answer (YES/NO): NO